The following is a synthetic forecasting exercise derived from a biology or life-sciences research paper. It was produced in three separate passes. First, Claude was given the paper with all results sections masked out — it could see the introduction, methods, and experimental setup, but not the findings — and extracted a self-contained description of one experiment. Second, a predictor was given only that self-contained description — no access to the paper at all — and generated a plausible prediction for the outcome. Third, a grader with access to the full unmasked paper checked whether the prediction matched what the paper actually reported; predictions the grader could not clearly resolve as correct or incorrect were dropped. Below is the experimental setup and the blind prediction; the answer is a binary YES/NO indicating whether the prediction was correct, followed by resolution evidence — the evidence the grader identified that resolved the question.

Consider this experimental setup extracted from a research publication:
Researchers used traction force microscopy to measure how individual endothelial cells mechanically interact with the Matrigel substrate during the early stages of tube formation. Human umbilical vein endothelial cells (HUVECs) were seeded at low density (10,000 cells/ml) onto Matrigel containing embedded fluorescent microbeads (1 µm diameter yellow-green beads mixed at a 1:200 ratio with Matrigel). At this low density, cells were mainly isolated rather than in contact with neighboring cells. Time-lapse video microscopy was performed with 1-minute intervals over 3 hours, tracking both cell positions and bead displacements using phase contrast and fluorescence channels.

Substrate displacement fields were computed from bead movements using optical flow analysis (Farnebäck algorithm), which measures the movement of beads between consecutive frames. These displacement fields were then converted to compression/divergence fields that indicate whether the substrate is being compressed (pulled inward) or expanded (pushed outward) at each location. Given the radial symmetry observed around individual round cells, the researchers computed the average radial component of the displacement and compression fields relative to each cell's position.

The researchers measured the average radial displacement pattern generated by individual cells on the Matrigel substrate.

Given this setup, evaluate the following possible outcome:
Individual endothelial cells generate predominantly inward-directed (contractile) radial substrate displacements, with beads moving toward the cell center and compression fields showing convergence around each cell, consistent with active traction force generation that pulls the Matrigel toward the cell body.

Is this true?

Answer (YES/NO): YES